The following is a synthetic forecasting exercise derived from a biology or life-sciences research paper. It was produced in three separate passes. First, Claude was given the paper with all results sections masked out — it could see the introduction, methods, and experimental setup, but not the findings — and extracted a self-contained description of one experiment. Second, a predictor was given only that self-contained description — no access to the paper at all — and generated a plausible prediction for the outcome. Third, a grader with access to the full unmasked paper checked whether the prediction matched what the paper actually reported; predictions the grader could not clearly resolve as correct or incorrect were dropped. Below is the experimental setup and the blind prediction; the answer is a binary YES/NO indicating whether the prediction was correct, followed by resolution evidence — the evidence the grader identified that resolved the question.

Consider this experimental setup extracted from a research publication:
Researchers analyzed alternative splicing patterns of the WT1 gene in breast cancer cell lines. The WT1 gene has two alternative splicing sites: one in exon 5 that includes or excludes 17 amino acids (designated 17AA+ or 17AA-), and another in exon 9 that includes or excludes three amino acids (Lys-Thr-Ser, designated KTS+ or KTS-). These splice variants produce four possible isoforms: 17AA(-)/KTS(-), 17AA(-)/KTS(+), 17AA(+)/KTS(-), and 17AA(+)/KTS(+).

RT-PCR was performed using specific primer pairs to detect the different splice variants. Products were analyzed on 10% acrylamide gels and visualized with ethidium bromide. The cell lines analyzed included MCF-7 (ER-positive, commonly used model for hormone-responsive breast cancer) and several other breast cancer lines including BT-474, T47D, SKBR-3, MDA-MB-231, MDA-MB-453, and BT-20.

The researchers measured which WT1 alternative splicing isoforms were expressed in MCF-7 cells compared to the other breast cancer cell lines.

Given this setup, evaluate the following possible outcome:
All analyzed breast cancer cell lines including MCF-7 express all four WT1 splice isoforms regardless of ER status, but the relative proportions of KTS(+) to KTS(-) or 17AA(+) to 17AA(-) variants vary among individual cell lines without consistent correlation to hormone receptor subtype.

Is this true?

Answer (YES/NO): NO